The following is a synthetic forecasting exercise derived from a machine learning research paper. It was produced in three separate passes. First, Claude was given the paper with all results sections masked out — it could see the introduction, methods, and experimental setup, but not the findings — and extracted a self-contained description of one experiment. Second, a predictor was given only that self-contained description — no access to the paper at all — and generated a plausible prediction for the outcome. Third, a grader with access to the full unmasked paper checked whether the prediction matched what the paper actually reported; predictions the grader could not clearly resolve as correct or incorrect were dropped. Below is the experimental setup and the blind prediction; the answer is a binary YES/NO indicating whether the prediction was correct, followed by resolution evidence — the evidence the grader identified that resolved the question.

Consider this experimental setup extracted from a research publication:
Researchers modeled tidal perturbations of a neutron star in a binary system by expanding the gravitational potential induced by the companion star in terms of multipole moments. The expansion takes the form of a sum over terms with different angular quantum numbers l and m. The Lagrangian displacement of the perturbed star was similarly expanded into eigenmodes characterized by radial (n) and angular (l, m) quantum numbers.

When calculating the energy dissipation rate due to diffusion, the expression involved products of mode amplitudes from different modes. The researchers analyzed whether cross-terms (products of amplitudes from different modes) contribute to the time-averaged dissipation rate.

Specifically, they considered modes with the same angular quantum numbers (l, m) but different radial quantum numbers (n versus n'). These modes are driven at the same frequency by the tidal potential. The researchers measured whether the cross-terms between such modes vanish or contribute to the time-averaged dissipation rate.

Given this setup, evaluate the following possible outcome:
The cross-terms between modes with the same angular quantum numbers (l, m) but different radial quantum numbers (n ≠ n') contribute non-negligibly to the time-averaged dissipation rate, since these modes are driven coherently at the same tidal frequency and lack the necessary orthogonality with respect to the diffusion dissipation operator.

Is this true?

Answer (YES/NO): YES